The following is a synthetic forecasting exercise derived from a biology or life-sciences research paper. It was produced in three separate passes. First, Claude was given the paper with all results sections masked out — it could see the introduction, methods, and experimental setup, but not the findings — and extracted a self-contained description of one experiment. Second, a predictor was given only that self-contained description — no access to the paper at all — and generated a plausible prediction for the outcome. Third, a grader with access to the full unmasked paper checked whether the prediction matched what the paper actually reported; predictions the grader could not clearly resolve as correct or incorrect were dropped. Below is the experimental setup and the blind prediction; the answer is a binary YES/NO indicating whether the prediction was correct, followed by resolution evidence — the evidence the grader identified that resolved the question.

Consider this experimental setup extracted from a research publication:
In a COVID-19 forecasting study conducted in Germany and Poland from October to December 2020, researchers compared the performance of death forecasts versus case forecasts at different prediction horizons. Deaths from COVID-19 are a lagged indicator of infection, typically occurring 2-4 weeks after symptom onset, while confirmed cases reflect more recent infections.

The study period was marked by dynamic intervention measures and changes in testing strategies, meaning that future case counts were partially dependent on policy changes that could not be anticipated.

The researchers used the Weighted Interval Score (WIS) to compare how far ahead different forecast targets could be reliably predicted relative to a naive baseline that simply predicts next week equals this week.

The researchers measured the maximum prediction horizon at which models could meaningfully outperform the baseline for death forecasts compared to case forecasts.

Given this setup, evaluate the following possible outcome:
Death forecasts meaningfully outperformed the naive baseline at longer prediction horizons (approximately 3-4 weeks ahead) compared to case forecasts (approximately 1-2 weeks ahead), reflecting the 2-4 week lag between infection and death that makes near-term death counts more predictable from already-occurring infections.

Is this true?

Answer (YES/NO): YES